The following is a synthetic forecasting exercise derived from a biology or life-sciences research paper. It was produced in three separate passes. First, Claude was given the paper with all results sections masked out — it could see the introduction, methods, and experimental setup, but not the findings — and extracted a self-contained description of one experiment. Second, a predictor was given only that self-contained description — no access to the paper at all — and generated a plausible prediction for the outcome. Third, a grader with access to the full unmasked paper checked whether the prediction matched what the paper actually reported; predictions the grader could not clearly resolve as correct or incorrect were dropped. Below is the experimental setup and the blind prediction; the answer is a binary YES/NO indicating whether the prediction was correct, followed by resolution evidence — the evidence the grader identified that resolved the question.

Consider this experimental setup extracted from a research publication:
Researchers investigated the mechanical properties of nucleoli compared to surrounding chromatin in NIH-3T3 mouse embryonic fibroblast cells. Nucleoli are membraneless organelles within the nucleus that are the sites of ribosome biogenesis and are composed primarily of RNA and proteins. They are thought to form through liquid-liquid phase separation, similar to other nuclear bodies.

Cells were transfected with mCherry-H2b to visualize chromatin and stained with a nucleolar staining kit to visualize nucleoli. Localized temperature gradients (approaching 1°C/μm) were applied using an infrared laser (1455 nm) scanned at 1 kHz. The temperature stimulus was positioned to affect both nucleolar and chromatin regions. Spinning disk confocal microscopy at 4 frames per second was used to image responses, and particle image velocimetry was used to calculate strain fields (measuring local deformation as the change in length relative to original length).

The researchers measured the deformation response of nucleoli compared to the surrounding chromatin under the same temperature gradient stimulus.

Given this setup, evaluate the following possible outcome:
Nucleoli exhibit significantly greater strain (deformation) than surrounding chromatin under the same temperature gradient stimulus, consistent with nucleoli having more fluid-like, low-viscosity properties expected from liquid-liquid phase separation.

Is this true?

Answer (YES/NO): NO